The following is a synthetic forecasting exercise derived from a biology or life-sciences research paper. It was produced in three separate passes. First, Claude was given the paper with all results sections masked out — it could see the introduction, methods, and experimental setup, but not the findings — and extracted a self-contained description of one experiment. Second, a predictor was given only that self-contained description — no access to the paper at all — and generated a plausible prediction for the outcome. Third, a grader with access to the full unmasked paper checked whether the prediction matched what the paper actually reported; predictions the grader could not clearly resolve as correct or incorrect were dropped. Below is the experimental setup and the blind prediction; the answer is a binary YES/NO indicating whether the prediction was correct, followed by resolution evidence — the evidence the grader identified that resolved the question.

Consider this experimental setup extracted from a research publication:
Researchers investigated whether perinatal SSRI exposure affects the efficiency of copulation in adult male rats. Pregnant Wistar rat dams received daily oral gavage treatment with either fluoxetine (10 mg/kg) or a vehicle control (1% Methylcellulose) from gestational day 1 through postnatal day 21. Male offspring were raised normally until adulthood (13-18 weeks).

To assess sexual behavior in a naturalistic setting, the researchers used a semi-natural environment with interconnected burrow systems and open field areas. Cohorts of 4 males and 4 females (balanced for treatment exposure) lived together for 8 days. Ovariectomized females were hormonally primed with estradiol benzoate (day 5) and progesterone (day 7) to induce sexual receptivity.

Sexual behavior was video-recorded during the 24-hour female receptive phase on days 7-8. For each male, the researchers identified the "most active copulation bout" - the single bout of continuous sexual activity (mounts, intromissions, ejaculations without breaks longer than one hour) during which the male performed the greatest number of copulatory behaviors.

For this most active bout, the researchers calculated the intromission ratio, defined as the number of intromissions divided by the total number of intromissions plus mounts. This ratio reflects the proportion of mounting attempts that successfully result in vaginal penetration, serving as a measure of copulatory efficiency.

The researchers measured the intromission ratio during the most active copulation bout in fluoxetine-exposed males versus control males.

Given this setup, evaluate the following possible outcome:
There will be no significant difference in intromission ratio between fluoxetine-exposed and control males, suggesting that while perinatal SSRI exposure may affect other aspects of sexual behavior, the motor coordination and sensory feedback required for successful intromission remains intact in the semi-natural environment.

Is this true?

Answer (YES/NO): YES